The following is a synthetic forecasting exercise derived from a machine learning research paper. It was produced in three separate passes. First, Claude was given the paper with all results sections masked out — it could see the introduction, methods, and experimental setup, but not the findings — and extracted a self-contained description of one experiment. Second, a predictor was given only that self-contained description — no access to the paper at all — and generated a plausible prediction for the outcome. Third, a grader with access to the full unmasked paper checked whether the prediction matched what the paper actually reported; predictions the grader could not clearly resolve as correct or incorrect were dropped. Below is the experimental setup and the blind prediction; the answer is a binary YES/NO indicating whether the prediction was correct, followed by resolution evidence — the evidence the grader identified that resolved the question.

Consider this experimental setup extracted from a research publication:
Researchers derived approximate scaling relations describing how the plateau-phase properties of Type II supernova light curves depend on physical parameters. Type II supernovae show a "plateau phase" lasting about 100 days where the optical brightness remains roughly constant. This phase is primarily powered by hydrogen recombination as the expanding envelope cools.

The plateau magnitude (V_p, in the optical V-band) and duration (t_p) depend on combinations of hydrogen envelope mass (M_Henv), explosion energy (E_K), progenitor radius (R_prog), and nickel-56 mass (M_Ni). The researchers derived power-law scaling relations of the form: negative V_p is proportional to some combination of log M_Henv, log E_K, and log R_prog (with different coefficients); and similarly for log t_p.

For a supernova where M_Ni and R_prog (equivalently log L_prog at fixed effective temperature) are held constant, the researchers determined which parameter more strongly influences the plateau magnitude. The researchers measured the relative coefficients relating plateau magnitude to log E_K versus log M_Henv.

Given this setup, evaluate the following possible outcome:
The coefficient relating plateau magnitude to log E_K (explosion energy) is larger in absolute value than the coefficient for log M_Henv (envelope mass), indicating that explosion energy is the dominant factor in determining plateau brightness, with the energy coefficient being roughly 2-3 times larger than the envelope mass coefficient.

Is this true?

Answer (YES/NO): YES